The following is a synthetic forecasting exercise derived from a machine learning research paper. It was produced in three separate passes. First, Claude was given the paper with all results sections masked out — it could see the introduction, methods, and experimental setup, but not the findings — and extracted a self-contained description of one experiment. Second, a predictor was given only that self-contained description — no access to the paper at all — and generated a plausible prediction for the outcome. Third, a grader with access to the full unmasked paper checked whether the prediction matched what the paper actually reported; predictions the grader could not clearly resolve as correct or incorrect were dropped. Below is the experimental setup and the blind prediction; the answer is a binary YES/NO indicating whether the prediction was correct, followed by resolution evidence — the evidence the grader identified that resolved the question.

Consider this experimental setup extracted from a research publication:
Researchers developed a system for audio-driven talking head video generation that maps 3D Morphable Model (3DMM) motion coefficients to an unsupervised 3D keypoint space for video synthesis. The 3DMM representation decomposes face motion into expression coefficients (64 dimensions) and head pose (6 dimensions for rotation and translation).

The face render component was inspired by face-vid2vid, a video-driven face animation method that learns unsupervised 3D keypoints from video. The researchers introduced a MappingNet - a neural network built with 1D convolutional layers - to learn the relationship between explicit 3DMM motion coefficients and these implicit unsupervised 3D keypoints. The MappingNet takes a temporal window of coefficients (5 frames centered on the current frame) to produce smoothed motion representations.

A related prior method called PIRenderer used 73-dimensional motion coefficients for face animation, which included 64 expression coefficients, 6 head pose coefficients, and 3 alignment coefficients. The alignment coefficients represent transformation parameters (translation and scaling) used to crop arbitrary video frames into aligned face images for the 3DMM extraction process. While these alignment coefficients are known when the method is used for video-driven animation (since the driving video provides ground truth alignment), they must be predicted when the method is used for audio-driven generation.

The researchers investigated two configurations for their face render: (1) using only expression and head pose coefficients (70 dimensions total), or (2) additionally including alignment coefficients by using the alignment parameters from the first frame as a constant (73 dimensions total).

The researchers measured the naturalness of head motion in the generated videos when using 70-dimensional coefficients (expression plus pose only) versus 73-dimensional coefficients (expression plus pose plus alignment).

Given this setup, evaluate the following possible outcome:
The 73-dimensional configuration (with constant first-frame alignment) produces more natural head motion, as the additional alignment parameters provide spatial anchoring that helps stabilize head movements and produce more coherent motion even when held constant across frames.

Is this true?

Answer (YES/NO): NO